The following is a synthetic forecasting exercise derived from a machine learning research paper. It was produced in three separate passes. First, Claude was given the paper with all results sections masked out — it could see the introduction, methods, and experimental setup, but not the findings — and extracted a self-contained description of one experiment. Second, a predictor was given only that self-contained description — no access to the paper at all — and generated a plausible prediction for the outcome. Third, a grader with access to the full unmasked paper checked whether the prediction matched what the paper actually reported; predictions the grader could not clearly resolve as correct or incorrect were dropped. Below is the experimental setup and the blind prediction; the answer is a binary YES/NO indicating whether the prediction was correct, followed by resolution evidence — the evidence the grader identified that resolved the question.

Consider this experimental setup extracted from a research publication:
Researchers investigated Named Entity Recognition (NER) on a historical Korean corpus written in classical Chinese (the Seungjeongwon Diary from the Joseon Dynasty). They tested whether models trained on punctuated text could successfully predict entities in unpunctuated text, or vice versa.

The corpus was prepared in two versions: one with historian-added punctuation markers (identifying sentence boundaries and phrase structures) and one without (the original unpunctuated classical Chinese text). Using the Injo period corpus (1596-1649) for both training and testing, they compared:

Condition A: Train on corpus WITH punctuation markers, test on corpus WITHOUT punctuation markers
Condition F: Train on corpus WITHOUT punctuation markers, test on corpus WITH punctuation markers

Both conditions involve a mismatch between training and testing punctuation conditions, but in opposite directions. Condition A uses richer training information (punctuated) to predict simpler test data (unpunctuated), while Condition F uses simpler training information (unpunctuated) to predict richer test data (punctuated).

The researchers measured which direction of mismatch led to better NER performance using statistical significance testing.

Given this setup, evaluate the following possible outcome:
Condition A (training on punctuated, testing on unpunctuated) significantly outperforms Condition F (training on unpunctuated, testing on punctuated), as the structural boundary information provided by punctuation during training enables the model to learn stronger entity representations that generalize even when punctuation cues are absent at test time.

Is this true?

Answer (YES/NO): NO